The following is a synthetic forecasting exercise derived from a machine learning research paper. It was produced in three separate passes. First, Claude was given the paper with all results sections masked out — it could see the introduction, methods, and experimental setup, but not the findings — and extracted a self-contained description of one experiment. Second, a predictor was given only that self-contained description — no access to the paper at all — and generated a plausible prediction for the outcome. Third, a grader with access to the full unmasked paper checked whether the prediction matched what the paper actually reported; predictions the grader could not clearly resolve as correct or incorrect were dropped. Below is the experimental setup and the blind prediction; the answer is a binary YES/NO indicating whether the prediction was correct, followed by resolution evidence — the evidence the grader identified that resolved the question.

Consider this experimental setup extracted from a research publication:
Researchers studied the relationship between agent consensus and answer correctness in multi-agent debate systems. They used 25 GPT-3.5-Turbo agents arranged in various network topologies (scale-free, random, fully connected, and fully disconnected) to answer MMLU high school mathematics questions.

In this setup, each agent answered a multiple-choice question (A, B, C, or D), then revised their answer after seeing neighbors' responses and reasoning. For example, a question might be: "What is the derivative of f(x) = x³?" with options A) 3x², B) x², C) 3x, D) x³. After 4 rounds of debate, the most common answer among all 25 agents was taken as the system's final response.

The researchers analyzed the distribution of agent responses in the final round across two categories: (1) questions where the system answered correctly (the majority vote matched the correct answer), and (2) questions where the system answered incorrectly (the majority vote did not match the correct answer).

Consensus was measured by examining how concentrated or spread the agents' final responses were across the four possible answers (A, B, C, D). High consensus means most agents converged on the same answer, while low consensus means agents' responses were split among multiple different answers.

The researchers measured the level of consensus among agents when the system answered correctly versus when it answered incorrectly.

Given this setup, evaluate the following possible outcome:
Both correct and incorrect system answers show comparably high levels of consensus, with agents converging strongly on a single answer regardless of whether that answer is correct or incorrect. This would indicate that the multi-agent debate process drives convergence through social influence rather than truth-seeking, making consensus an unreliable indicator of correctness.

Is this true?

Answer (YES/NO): NO